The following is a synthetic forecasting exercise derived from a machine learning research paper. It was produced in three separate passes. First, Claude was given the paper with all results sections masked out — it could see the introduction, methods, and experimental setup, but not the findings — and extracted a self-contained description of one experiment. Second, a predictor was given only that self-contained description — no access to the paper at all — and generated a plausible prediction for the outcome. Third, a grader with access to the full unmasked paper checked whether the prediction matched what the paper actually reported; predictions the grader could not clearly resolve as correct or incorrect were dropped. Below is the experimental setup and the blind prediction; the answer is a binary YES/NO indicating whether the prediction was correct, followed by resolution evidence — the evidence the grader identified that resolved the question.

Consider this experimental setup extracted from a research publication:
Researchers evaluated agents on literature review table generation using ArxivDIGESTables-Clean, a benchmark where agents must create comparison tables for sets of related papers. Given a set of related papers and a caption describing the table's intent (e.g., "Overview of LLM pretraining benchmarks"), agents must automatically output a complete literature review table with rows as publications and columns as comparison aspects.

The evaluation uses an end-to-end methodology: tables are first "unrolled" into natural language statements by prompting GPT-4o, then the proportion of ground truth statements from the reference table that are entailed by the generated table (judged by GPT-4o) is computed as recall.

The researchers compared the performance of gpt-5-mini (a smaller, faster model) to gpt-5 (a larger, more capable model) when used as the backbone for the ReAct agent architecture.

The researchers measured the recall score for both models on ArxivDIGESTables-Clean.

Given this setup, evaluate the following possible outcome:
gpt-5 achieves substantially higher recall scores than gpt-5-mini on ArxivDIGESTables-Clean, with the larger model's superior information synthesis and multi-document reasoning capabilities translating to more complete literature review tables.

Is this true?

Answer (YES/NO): NO